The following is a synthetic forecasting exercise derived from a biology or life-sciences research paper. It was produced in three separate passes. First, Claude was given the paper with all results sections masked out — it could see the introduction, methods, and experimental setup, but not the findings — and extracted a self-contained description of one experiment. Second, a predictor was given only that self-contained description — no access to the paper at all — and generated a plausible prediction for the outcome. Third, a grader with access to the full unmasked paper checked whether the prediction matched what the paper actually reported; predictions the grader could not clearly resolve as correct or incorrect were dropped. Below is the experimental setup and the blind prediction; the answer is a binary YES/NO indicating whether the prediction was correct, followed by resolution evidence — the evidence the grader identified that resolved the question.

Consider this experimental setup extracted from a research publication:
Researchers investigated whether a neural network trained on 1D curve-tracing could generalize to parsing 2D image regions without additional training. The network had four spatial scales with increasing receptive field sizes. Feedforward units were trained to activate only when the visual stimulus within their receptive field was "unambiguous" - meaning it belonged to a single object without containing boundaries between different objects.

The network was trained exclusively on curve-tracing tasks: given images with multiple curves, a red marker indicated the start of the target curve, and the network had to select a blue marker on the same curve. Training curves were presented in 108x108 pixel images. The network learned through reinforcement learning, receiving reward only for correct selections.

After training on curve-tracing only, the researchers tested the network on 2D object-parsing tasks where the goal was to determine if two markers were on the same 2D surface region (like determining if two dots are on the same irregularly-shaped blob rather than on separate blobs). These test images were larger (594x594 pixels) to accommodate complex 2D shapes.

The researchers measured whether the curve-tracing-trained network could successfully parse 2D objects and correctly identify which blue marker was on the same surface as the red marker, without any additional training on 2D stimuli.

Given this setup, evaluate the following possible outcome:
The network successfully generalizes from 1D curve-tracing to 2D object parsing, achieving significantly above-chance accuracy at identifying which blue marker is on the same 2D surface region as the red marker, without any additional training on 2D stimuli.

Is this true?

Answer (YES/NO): NO